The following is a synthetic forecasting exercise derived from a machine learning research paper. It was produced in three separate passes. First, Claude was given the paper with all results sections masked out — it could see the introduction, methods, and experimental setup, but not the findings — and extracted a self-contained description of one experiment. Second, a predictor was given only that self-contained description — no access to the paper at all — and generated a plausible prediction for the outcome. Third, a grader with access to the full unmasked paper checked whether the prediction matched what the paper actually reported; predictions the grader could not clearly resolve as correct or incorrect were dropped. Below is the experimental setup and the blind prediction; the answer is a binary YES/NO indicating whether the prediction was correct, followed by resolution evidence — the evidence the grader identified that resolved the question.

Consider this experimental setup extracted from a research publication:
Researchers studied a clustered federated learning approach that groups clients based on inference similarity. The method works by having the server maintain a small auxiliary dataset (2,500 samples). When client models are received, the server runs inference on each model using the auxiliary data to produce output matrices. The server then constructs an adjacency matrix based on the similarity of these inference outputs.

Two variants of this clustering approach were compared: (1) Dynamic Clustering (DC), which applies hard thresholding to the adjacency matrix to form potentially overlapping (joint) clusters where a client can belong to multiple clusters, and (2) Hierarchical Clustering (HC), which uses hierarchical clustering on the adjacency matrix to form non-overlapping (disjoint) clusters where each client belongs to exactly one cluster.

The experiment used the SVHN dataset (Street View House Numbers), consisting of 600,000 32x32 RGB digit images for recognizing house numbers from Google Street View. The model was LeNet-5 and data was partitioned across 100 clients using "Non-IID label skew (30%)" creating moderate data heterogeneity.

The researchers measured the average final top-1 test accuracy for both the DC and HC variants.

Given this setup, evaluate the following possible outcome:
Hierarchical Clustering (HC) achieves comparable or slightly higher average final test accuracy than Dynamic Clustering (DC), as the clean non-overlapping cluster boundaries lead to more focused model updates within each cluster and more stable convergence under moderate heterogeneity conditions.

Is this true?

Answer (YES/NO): YES